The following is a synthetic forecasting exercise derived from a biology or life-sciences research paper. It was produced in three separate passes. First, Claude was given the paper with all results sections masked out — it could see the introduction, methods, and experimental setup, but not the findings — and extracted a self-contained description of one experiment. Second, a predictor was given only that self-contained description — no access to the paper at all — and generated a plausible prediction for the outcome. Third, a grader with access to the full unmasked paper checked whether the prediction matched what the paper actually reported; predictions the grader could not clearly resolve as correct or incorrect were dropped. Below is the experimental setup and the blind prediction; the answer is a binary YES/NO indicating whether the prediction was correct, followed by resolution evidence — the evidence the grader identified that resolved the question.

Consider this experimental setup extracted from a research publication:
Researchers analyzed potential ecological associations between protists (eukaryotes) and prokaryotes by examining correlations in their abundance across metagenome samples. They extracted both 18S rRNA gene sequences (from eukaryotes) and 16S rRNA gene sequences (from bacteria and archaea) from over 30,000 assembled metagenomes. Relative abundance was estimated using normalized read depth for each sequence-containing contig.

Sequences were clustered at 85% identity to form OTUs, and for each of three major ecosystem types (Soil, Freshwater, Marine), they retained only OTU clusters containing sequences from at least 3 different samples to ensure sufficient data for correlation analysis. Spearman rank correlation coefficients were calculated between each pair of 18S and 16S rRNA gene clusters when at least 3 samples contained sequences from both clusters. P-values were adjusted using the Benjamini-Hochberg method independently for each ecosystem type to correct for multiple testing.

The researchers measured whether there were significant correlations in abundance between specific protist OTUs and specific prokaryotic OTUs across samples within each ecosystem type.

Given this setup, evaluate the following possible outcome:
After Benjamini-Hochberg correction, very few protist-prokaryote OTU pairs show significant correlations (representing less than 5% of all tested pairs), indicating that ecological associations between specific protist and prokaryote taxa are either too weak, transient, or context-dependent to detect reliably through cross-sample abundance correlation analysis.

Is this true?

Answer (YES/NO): NO